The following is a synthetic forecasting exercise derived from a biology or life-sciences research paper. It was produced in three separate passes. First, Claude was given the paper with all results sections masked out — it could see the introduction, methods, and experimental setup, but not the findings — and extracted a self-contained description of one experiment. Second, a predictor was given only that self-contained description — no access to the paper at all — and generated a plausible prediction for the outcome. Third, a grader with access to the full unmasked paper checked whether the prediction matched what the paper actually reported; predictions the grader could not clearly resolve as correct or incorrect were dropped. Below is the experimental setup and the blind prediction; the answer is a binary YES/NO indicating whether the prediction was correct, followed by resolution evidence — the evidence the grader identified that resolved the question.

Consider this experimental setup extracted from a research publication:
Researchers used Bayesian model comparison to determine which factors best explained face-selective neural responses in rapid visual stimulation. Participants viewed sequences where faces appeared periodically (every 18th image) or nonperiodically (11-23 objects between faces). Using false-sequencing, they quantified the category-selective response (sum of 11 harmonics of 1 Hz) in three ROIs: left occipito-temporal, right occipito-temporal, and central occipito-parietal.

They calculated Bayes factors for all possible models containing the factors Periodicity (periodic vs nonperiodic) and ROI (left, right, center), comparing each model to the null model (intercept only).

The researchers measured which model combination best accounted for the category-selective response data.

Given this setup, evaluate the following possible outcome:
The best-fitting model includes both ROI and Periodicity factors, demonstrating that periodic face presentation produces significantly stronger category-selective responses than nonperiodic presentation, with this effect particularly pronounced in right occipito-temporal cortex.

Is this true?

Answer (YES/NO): NO